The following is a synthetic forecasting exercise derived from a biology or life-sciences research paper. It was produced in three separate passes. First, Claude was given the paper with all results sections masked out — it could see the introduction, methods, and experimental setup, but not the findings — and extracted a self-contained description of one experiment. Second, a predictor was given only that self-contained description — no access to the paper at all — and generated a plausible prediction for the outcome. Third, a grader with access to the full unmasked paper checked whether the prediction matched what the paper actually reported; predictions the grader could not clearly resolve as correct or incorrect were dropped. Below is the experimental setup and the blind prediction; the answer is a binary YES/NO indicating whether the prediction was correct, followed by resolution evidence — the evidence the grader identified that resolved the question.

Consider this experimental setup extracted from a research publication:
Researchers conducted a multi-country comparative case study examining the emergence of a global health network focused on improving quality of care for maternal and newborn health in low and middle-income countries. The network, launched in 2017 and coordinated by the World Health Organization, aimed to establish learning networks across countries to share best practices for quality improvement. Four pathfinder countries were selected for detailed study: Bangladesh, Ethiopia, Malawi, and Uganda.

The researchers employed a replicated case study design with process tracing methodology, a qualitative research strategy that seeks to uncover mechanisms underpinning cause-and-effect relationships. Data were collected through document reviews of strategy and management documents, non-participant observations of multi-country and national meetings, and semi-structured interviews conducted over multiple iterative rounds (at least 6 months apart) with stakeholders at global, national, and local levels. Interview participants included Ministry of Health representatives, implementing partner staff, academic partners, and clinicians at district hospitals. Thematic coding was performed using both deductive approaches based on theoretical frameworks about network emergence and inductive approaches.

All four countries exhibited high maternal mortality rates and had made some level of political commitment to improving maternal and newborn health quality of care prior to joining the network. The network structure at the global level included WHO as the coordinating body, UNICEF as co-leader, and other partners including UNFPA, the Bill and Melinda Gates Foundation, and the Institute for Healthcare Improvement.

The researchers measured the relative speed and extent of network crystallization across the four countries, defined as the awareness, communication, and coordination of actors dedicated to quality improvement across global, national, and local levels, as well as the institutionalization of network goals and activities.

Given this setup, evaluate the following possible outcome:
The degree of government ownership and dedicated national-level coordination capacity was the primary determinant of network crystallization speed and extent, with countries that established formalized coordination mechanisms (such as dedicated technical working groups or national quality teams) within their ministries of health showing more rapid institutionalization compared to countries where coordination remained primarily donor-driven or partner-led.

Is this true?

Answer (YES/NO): NO